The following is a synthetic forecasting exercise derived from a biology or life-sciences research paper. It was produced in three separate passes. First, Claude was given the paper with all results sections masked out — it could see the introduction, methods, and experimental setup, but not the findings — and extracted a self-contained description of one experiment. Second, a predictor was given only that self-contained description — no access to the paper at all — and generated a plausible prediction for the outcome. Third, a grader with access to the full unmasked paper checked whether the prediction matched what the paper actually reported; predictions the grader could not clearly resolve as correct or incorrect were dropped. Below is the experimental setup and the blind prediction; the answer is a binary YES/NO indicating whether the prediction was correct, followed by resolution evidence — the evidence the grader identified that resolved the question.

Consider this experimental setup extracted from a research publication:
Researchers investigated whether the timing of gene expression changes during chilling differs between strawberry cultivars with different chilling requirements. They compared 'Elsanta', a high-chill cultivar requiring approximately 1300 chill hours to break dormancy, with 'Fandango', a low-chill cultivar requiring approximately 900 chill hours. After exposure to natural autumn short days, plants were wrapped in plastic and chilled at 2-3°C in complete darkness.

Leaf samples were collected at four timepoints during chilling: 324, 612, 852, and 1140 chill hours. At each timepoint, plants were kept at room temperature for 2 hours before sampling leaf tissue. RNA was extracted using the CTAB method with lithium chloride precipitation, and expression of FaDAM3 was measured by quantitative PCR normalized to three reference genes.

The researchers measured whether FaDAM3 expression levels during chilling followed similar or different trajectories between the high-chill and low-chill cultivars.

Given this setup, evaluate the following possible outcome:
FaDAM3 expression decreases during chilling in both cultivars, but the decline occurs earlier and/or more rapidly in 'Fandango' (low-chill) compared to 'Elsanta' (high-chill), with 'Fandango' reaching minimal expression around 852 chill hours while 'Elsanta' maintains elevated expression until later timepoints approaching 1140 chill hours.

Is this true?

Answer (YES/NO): NO